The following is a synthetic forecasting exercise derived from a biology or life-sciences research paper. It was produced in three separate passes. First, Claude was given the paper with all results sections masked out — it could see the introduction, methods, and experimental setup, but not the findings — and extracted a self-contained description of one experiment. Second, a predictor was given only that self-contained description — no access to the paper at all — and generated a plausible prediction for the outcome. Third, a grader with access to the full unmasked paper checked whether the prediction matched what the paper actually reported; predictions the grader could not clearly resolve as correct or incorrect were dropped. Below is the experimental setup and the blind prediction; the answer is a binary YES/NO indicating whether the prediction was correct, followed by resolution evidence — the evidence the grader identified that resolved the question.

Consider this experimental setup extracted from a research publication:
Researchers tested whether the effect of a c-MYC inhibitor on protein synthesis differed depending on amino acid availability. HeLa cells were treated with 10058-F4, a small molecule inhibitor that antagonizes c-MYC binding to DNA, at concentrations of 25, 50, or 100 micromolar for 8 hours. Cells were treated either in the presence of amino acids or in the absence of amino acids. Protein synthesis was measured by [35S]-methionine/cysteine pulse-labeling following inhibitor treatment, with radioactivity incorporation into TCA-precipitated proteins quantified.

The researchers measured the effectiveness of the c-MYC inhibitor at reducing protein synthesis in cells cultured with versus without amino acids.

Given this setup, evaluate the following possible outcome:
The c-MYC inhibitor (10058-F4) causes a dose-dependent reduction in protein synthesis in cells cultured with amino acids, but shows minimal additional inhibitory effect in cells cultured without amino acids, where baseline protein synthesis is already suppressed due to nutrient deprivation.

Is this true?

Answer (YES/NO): NO